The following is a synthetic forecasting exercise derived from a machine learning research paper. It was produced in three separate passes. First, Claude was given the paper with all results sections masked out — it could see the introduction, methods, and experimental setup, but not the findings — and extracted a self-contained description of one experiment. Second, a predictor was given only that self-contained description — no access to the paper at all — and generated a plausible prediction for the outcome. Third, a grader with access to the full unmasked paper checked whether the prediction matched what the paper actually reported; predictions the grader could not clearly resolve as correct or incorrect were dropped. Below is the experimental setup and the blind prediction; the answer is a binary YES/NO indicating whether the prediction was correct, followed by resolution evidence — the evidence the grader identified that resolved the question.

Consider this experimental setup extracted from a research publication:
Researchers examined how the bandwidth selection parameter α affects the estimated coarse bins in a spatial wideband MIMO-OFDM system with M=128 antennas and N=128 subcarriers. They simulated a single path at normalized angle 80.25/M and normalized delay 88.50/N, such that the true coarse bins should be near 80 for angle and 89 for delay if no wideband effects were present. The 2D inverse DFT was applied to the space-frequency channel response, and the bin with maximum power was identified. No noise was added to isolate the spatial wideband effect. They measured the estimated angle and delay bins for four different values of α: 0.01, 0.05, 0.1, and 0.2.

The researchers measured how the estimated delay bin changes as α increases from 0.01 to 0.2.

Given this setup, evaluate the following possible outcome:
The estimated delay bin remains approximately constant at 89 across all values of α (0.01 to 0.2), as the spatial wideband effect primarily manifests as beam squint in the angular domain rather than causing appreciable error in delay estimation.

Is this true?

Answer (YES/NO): NO